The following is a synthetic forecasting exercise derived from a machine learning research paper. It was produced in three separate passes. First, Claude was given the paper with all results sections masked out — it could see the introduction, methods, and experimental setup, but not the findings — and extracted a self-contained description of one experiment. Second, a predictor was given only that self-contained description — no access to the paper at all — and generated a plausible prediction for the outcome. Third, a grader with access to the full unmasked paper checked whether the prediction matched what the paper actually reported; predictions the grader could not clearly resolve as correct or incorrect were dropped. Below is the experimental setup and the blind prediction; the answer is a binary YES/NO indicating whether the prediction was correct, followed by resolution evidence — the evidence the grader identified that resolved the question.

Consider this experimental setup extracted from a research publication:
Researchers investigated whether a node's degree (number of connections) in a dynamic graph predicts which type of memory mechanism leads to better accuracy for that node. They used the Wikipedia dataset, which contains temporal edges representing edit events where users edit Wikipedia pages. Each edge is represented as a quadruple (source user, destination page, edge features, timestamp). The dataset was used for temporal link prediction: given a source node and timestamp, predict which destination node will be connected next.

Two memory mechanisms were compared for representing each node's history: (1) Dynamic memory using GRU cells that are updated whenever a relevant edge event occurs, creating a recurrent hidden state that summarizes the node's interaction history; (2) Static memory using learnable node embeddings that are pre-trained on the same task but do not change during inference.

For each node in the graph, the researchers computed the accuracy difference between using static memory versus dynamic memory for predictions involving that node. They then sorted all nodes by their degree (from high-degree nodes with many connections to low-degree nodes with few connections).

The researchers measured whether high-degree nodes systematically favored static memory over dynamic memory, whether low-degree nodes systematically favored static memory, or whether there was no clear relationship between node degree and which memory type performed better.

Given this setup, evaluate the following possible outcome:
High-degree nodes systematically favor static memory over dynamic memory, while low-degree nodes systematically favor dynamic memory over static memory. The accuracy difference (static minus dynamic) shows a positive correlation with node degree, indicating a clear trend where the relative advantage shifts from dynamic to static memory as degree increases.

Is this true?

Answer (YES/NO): NO